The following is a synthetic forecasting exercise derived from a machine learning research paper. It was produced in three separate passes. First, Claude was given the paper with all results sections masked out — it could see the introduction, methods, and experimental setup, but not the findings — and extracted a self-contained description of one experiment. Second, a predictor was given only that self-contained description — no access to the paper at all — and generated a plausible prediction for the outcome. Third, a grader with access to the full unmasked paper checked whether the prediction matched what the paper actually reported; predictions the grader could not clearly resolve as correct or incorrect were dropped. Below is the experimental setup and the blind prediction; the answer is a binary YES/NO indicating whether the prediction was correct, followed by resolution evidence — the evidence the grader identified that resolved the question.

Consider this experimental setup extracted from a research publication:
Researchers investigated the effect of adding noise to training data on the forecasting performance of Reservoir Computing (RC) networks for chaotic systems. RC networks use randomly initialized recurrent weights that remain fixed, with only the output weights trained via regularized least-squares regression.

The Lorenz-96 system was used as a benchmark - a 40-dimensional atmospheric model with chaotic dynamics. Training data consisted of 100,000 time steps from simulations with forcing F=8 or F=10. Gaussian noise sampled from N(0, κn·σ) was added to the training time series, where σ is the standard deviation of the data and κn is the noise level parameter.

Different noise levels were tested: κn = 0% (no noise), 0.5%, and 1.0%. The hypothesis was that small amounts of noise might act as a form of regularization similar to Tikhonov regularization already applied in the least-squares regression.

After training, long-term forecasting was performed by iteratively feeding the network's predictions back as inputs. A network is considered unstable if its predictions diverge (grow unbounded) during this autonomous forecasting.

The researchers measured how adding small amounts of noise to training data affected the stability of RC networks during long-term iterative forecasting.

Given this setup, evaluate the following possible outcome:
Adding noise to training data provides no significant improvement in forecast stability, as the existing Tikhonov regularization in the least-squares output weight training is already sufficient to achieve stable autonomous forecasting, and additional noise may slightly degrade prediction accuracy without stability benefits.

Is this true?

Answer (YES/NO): NO